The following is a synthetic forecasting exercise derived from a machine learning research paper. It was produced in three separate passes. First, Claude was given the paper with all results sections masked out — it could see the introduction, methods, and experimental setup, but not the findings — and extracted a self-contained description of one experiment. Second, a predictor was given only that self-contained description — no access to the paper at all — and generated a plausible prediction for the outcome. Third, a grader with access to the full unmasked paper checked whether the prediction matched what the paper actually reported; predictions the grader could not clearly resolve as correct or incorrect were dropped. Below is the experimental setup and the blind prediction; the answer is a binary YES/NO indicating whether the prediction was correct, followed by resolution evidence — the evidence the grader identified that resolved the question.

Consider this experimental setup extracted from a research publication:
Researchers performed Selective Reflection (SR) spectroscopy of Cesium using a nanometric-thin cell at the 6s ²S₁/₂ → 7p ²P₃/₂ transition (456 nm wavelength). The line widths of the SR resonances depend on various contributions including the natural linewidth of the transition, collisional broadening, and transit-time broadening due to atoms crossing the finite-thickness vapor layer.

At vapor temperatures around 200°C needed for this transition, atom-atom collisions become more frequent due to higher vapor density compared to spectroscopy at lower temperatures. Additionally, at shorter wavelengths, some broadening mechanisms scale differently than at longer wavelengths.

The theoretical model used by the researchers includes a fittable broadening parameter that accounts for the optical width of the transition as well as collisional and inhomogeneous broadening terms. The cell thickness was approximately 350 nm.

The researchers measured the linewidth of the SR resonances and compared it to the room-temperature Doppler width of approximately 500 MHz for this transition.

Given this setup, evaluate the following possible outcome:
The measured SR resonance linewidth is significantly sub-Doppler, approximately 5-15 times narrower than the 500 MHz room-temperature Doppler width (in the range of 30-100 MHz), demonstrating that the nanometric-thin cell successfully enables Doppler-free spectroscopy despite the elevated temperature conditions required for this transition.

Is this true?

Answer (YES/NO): NO